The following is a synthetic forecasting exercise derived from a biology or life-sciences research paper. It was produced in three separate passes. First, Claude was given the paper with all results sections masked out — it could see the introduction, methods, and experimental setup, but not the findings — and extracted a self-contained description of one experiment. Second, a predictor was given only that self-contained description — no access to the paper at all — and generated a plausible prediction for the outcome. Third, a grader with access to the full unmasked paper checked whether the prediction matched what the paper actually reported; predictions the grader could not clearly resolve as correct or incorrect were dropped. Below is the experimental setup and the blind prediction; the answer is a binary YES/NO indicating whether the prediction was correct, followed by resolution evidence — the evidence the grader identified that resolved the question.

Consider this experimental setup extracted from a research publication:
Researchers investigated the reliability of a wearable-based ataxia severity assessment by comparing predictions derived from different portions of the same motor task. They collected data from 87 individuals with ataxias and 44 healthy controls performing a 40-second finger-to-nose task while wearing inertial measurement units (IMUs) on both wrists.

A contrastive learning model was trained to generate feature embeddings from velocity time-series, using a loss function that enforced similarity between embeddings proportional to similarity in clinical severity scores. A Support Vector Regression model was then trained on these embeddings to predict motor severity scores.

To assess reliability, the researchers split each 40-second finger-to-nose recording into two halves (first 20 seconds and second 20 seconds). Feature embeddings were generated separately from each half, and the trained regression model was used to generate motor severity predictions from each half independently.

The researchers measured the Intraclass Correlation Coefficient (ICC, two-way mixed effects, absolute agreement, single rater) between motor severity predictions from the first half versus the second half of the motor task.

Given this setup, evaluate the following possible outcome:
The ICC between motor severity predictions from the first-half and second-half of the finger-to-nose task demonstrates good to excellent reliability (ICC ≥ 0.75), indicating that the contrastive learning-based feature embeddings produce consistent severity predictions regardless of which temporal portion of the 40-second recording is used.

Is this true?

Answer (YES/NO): YES